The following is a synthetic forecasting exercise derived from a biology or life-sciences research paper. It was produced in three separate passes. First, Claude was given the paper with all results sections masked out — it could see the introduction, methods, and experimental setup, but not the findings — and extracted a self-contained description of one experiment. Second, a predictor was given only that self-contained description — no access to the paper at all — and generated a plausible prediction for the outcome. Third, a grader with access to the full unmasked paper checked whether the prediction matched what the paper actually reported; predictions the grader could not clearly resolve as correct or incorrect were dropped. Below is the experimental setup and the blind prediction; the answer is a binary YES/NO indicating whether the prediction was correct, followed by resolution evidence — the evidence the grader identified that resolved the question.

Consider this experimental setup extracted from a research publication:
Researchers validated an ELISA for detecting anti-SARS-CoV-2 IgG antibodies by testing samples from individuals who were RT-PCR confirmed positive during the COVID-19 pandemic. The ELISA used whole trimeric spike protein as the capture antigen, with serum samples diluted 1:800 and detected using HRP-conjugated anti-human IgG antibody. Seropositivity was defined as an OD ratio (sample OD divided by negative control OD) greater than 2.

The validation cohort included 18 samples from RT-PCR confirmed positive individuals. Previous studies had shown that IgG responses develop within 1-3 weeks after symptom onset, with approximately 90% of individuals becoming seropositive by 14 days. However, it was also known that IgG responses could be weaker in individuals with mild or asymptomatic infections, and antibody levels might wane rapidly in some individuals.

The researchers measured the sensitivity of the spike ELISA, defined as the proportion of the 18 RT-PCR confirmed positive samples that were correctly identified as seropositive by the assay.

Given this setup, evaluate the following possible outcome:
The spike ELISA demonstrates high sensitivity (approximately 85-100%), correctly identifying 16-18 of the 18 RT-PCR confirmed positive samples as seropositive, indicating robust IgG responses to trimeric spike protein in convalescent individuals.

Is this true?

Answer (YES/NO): NO